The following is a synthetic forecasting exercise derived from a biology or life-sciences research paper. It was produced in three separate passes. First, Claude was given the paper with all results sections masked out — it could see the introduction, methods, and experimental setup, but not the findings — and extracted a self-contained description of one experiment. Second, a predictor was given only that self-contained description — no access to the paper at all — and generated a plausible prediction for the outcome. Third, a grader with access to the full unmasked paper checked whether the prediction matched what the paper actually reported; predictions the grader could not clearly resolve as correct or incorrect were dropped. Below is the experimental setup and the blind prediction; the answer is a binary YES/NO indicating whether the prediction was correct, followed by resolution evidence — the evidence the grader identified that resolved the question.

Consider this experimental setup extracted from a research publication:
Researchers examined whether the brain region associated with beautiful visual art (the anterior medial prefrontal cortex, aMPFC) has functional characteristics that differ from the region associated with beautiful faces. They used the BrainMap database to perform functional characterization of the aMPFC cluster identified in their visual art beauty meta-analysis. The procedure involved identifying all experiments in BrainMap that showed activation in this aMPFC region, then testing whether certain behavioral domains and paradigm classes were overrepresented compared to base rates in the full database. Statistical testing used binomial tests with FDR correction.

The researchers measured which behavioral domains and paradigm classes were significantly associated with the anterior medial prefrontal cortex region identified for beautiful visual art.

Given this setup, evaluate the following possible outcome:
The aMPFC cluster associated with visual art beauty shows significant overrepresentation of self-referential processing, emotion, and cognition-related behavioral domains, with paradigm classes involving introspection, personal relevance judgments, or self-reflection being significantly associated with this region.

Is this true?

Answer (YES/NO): NO